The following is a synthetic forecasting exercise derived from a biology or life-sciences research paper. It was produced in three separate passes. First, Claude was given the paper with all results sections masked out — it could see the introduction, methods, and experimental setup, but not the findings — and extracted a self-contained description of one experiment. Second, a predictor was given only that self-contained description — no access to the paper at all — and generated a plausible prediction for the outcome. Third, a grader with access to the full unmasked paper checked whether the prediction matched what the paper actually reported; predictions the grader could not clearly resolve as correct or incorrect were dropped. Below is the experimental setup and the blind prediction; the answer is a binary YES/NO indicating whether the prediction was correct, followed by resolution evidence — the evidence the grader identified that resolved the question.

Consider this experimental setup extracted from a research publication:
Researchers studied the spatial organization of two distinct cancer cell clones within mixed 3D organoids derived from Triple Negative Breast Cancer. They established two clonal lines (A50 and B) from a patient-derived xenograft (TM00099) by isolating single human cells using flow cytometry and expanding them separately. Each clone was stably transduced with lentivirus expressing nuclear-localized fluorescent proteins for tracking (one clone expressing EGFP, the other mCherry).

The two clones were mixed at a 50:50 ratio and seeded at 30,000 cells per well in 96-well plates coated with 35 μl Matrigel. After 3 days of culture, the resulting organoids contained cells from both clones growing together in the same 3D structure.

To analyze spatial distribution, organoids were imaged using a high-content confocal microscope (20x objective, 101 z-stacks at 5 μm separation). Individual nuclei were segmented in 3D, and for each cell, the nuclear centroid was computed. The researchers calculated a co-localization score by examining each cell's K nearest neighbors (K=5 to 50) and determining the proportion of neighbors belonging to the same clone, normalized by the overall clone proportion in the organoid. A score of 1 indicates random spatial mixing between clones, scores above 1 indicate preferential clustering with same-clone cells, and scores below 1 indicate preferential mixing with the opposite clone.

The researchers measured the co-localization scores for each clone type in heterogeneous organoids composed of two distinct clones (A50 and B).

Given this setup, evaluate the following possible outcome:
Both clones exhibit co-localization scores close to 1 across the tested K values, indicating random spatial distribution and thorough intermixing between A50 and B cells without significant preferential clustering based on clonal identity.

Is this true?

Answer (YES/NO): NO